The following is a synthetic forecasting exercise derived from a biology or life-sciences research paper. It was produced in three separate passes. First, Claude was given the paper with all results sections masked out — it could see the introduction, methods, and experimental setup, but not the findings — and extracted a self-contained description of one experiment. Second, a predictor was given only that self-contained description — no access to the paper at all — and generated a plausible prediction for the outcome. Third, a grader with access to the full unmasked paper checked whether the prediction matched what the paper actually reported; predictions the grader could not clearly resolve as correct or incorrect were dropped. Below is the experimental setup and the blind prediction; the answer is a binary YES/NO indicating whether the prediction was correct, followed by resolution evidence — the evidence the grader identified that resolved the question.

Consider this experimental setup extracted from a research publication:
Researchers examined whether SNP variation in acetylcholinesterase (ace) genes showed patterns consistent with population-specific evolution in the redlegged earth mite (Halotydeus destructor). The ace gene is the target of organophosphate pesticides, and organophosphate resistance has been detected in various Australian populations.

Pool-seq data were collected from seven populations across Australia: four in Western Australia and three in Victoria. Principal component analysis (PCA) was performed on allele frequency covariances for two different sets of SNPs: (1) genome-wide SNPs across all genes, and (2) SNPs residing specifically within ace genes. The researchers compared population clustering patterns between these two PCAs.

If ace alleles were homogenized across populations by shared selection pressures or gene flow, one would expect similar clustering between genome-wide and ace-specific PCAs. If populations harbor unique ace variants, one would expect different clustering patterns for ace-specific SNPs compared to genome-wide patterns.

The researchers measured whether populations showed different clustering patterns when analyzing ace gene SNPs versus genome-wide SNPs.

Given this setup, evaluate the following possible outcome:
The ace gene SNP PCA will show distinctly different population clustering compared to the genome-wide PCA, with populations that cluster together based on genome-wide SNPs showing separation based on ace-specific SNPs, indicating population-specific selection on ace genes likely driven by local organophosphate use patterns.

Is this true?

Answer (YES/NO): NO